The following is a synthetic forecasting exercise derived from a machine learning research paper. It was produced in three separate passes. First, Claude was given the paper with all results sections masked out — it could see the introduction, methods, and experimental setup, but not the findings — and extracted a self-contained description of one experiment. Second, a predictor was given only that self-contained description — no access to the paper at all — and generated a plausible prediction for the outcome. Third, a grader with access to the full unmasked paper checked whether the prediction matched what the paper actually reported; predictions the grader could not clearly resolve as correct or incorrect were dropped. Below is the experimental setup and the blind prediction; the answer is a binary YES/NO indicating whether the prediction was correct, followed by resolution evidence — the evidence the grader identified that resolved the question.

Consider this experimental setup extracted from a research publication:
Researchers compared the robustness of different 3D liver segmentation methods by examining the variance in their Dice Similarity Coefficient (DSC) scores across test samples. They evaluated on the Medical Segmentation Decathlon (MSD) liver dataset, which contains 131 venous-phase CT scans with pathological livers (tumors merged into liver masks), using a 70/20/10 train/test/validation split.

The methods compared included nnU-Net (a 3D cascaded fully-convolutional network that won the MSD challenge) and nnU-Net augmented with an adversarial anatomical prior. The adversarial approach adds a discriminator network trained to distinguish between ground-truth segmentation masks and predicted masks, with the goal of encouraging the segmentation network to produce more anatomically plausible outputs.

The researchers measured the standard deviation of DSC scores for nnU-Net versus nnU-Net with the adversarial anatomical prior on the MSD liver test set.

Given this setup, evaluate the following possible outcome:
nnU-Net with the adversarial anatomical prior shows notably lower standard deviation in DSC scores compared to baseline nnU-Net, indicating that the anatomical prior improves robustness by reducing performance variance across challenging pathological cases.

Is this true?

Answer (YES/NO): NO